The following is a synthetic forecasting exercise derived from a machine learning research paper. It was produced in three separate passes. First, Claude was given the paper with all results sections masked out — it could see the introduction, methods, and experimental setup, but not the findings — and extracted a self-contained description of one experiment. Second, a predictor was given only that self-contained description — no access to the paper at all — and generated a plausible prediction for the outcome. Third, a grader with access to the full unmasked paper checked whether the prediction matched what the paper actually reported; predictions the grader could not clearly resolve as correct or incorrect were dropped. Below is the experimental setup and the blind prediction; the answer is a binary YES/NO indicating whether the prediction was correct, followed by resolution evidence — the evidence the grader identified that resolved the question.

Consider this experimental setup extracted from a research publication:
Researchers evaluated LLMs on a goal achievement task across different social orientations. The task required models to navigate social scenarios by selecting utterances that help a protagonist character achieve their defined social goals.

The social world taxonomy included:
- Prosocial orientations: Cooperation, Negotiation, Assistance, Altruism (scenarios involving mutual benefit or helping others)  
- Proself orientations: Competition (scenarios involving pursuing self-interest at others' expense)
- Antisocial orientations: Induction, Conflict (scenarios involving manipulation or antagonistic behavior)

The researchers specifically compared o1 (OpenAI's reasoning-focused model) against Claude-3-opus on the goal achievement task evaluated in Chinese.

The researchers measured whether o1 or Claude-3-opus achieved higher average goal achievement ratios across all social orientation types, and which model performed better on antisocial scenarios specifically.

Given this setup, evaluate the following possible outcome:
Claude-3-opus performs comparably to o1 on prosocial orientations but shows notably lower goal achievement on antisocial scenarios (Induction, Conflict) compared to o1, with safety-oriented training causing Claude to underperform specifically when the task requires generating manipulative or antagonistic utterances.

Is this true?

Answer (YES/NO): NO